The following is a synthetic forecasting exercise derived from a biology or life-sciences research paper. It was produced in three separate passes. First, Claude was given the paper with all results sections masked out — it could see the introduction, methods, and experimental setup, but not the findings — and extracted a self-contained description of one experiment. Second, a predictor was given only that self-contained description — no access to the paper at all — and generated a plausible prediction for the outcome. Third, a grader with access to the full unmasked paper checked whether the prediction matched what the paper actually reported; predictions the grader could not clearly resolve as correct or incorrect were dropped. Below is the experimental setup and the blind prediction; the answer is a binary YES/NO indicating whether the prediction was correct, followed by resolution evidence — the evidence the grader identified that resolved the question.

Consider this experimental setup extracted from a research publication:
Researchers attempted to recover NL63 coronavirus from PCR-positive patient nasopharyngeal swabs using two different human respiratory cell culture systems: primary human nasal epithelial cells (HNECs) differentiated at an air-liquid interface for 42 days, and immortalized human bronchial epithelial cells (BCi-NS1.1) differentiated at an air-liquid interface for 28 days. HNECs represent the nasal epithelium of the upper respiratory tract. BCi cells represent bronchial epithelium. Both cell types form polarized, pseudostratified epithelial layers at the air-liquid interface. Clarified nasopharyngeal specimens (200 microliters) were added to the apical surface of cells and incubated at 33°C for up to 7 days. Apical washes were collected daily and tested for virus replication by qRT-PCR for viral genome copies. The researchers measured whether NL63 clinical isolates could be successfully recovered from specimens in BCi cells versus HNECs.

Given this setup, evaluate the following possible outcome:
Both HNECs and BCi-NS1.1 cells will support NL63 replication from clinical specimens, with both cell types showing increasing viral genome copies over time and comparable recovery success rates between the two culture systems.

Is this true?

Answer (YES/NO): NO